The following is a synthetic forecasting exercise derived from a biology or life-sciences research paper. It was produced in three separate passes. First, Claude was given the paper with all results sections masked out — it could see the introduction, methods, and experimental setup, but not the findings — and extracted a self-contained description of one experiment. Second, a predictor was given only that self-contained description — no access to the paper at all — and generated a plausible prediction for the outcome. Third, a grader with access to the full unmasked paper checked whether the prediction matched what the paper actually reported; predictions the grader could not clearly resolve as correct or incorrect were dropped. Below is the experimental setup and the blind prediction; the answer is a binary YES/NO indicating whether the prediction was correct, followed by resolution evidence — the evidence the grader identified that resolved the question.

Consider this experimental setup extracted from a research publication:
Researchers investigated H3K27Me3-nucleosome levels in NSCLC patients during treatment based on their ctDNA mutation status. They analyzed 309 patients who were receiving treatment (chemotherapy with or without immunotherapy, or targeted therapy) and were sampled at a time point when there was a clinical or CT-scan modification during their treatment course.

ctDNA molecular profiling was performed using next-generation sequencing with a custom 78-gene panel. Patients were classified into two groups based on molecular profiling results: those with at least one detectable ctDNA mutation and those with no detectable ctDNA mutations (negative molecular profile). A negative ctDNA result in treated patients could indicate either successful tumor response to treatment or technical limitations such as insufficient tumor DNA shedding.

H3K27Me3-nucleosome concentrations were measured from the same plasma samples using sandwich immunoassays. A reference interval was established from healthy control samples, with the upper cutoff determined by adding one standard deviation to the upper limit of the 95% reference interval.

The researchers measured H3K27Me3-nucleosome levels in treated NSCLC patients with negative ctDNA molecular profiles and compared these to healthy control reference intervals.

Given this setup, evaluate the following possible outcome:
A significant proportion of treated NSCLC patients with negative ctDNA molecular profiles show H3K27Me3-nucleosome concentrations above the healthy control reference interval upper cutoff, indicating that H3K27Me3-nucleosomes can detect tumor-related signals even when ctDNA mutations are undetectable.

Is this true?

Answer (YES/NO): YES